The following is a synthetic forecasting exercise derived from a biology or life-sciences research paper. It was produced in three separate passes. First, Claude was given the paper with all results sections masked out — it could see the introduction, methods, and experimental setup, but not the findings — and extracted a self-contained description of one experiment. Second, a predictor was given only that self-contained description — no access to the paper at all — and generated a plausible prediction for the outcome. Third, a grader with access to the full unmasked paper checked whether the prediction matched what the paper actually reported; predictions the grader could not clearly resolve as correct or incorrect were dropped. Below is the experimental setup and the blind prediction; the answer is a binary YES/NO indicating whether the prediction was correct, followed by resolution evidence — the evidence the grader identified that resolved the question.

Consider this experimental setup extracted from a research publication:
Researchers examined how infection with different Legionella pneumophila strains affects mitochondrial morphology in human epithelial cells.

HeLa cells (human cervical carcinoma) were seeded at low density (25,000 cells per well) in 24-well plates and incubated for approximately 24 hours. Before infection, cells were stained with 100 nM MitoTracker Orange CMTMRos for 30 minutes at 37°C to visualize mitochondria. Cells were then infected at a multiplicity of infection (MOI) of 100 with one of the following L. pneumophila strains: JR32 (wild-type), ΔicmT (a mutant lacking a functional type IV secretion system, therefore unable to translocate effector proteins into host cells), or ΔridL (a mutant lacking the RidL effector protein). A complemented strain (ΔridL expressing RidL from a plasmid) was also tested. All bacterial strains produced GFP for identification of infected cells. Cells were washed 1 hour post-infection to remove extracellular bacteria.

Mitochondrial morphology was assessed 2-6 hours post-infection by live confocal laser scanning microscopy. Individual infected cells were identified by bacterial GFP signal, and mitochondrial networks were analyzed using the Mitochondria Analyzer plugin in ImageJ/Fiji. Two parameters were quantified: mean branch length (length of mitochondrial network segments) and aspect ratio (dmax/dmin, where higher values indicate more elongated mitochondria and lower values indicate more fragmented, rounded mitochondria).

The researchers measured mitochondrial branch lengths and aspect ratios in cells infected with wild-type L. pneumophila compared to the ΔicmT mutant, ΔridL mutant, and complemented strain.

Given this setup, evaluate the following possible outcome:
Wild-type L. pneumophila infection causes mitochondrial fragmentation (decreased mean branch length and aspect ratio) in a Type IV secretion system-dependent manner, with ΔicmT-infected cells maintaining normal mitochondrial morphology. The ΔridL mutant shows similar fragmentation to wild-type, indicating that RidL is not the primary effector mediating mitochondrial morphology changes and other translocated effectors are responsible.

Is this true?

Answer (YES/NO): NO